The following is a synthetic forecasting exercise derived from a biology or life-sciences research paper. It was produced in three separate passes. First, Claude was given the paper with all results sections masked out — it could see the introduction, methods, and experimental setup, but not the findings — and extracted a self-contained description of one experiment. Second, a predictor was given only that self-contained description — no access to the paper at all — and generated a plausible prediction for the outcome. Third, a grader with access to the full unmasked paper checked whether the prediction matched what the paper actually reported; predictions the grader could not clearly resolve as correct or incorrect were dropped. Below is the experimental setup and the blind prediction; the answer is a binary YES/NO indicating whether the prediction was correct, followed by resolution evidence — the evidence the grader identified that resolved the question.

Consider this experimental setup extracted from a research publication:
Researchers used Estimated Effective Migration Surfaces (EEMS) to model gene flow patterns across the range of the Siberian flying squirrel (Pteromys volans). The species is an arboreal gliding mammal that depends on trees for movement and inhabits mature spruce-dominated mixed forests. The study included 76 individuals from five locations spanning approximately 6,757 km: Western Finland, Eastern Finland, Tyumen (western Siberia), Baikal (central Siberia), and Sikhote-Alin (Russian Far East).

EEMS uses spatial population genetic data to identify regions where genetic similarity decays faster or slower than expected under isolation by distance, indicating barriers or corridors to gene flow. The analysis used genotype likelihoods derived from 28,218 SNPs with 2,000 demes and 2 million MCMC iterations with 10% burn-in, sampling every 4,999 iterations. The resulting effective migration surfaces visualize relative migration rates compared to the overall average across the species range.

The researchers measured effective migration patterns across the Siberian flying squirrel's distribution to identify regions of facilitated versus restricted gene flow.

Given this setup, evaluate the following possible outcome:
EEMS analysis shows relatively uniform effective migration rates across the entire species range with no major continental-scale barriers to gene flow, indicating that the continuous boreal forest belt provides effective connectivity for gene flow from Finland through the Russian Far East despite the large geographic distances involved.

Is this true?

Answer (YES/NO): NO